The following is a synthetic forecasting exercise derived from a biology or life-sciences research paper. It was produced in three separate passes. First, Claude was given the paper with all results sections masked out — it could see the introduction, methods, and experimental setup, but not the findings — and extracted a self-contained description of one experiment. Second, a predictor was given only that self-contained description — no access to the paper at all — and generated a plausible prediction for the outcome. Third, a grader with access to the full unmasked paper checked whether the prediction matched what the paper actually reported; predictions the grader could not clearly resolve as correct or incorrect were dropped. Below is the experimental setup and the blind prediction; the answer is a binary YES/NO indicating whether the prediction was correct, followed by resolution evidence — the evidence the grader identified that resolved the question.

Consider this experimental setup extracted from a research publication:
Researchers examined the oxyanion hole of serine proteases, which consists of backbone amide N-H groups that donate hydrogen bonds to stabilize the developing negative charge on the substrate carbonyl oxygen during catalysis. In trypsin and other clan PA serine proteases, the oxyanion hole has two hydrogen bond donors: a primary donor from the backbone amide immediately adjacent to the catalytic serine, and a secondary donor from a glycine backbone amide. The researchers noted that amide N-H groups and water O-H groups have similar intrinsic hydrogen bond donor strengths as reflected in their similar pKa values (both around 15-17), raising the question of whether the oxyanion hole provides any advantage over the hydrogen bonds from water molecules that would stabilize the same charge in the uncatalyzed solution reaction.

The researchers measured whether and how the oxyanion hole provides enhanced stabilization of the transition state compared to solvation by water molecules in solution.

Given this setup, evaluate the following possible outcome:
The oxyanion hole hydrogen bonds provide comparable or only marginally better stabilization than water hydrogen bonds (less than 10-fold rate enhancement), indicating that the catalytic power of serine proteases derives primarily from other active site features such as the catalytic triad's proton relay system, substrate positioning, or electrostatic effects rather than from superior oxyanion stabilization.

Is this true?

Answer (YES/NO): NO